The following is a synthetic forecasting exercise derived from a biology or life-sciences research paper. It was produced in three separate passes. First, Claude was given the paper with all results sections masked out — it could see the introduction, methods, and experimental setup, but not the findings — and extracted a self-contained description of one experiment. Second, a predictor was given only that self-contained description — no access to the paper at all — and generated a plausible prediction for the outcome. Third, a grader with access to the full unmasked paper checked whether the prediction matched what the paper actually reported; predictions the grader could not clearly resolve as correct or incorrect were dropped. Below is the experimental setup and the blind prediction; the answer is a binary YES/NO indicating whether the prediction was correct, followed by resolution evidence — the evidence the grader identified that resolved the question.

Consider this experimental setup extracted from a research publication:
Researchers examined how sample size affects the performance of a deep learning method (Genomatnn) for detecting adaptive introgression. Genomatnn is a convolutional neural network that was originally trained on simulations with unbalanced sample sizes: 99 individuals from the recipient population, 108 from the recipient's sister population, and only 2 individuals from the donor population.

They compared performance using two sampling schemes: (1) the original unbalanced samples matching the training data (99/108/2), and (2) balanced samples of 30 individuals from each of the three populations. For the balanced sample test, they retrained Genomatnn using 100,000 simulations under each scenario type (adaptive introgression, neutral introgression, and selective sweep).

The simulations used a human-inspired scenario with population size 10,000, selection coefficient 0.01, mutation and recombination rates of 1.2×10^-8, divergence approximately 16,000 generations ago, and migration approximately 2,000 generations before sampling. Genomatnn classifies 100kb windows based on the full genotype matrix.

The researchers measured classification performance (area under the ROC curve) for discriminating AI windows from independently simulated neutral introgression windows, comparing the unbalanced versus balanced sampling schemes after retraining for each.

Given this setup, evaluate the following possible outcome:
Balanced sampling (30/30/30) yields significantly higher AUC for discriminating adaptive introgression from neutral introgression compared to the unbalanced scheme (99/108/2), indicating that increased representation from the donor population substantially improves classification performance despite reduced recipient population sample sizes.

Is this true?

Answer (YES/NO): NO